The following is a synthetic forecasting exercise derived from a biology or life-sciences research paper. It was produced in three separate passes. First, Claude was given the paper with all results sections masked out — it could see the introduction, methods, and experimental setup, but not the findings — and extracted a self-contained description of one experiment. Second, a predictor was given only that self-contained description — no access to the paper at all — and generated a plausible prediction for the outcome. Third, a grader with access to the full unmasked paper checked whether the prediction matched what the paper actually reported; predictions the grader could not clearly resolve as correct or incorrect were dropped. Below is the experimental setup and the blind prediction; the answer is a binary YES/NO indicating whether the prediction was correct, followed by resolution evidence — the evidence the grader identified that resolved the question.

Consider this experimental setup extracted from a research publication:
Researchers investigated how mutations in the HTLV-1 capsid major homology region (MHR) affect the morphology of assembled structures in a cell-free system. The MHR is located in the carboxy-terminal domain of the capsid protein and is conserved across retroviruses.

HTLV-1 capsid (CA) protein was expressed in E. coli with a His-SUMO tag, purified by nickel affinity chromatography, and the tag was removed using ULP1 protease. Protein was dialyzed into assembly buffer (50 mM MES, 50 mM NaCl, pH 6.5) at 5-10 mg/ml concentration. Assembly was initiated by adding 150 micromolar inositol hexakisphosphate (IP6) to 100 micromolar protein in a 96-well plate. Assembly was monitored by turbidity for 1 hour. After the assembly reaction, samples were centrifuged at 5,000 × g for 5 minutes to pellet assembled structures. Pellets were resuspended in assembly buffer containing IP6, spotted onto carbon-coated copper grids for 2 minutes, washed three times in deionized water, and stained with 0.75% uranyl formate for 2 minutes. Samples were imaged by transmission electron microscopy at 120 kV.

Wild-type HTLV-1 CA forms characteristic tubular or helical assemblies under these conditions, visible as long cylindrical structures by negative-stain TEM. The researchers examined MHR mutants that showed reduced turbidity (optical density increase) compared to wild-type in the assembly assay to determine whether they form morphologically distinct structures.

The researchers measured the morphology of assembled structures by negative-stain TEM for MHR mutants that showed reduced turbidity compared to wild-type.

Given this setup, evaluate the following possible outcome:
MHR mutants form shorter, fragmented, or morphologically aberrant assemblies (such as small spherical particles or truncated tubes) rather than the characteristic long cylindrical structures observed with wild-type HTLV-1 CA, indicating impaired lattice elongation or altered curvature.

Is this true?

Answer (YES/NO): NO